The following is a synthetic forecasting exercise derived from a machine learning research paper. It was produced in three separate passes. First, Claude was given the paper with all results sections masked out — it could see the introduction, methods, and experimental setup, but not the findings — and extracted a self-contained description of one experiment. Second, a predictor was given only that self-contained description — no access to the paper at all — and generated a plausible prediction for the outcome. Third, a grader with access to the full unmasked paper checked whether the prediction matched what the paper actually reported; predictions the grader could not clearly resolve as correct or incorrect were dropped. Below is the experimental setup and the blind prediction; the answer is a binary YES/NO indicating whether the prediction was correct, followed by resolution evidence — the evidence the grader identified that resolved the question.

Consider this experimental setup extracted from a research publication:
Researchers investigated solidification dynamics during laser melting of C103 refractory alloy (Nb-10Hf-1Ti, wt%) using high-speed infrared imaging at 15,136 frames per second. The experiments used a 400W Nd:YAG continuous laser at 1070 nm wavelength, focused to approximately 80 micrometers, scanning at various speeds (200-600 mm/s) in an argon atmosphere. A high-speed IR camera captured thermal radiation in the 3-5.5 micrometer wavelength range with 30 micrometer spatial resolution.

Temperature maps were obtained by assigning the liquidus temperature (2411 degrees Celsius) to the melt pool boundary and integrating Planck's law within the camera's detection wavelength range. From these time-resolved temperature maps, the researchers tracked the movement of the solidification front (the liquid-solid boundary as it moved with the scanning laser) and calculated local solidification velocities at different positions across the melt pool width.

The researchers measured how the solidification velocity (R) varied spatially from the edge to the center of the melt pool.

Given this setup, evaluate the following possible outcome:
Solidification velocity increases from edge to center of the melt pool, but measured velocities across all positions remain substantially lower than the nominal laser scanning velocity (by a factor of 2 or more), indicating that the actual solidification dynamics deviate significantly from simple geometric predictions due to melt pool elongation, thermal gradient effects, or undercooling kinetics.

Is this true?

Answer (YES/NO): NO